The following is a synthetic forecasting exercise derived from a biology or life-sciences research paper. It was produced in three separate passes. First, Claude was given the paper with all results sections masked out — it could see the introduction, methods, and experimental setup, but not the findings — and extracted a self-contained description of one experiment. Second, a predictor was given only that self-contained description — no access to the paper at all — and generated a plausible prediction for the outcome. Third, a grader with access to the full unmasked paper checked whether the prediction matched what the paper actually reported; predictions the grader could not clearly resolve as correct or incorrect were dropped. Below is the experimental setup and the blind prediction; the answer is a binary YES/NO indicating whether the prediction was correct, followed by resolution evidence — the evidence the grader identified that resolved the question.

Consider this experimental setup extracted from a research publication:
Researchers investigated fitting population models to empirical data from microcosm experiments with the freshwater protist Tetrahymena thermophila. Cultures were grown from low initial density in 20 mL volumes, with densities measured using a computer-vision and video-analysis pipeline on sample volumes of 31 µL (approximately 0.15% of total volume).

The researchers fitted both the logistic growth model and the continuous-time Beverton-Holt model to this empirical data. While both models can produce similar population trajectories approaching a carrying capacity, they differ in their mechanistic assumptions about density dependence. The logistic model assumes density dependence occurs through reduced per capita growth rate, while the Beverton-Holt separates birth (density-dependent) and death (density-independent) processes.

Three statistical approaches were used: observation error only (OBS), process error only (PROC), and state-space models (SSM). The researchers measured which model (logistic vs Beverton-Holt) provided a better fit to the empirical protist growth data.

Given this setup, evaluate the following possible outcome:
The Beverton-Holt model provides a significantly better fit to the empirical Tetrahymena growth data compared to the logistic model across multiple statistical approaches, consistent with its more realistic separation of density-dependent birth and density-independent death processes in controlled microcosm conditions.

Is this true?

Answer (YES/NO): NO